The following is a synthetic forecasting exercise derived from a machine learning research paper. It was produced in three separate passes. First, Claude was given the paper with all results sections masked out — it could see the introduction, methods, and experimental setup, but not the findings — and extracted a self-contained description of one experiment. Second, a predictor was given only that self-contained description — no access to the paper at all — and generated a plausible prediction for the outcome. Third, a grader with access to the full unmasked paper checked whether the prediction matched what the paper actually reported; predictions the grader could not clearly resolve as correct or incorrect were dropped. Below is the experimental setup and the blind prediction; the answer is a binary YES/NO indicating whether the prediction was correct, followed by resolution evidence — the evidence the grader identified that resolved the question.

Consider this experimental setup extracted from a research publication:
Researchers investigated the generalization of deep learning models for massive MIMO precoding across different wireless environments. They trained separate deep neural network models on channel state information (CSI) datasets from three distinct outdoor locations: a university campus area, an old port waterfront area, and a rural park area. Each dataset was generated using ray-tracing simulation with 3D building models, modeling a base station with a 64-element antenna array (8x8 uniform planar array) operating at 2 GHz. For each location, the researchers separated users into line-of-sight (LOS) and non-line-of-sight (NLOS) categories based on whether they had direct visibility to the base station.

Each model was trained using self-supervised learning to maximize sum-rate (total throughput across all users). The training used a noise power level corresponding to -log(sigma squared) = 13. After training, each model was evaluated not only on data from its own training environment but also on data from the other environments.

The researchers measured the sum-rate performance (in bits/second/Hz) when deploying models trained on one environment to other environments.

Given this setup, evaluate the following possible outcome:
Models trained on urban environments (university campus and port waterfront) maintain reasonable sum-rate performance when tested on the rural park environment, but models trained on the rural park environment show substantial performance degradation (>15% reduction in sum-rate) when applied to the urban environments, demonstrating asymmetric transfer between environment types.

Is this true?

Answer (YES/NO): NO